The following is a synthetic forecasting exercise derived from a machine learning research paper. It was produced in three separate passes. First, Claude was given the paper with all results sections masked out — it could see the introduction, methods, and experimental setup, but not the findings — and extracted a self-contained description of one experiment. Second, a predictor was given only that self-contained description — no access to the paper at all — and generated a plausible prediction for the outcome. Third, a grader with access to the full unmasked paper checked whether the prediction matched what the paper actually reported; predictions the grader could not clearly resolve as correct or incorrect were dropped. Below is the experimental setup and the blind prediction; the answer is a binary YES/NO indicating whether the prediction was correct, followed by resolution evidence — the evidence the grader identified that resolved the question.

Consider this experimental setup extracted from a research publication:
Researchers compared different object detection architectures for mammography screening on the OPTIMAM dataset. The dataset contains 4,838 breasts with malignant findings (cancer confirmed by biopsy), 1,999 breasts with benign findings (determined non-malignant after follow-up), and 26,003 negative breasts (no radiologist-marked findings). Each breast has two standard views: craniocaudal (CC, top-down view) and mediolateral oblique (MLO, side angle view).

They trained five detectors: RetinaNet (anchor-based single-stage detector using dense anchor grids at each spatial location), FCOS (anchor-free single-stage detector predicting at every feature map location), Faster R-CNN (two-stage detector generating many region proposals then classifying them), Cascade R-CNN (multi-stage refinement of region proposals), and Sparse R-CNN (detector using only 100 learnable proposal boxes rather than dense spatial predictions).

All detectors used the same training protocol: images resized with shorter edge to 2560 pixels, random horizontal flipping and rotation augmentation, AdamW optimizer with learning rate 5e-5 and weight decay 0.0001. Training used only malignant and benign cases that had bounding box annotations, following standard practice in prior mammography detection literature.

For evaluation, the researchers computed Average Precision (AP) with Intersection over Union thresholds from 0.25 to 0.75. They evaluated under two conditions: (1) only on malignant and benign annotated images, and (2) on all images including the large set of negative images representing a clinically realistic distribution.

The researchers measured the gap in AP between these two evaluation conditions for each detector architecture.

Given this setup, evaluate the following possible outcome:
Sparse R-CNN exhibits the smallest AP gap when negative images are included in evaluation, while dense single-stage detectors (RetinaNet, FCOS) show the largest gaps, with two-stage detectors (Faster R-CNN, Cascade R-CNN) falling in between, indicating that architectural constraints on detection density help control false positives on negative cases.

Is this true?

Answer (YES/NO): NO